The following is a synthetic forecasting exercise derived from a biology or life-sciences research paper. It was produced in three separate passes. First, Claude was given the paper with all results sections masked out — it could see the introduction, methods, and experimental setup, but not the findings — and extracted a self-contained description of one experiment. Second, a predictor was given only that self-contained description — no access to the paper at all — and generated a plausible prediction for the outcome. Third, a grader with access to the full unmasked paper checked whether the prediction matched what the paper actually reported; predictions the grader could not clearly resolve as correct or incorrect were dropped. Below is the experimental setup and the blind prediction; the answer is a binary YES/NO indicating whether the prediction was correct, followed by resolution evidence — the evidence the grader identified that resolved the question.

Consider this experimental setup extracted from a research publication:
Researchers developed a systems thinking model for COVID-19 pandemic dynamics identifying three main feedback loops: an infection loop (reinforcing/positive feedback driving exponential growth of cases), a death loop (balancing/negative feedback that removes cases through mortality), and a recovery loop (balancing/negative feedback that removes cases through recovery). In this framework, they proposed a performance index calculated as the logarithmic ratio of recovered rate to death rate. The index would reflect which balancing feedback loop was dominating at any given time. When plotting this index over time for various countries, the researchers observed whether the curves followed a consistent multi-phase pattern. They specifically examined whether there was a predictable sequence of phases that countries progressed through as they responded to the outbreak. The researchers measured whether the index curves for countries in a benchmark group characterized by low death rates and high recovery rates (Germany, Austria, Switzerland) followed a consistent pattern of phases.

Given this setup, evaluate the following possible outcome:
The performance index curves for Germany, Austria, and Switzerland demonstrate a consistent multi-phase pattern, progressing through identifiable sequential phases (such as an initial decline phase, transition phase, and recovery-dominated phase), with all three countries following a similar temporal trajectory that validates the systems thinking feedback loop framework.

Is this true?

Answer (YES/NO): YES